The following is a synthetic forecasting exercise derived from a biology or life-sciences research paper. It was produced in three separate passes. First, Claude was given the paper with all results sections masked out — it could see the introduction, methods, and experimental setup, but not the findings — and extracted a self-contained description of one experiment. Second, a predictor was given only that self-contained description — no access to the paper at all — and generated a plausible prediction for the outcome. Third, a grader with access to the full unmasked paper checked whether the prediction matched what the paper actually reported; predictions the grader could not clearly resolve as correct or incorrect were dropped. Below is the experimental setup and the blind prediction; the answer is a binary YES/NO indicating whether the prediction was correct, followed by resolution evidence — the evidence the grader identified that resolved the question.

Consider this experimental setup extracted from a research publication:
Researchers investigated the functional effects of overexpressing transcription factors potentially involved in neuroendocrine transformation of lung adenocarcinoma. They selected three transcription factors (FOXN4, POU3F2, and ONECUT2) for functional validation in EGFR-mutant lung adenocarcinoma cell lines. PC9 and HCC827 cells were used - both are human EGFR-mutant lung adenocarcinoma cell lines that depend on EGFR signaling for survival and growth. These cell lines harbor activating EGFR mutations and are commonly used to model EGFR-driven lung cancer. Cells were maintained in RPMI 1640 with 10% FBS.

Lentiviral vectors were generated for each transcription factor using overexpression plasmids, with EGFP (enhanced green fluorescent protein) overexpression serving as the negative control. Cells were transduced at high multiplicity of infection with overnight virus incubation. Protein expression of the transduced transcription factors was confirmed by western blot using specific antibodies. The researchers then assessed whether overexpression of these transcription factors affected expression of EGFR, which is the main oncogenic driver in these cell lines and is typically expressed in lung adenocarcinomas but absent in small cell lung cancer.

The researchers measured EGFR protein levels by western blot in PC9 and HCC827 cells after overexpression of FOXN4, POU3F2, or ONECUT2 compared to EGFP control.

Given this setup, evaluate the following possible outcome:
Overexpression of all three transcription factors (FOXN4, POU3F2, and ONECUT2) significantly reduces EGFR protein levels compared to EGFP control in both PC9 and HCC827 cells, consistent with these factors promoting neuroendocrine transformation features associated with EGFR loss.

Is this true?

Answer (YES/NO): YES